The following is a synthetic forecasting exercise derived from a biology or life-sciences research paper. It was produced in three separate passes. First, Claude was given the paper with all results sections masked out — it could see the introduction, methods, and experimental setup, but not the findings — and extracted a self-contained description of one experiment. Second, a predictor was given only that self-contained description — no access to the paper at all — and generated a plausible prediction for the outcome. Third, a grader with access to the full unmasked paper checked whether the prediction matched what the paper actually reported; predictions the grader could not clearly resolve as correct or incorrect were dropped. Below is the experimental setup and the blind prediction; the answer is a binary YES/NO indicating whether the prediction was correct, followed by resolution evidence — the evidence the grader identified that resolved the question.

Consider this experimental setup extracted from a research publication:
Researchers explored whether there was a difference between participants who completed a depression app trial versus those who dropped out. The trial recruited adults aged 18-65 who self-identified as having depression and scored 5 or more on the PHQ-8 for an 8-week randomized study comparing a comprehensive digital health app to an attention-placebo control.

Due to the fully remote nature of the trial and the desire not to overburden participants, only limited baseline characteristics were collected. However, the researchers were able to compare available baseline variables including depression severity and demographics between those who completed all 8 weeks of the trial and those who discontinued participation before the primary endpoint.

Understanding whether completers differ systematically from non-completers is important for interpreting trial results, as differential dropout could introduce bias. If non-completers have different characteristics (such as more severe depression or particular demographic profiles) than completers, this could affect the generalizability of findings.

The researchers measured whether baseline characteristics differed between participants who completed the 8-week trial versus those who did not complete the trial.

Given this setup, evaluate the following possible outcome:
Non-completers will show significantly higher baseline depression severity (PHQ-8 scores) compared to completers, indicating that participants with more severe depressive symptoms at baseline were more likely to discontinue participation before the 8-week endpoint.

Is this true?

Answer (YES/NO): NO